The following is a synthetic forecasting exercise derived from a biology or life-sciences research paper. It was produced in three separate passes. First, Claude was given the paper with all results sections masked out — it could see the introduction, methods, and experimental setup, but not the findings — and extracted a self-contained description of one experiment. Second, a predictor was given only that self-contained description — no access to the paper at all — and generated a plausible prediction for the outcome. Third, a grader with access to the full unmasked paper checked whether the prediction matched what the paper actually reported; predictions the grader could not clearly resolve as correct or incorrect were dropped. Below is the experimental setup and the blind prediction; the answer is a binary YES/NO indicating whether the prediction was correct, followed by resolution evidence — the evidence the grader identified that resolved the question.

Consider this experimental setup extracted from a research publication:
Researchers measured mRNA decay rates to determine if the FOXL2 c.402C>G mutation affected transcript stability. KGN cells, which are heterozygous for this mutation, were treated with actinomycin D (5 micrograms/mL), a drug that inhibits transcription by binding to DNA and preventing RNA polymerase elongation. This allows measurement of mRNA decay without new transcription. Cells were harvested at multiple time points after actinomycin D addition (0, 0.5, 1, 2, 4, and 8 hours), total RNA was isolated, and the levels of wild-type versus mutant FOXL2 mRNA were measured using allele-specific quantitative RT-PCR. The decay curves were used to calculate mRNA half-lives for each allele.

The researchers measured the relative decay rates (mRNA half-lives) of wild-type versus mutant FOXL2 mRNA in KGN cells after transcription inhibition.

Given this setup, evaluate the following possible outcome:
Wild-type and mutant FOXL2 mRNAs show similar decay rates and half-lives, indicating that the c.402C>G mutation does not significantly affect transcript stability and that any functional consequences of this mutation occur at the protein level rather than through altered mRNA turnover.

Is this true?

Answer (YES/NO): NO